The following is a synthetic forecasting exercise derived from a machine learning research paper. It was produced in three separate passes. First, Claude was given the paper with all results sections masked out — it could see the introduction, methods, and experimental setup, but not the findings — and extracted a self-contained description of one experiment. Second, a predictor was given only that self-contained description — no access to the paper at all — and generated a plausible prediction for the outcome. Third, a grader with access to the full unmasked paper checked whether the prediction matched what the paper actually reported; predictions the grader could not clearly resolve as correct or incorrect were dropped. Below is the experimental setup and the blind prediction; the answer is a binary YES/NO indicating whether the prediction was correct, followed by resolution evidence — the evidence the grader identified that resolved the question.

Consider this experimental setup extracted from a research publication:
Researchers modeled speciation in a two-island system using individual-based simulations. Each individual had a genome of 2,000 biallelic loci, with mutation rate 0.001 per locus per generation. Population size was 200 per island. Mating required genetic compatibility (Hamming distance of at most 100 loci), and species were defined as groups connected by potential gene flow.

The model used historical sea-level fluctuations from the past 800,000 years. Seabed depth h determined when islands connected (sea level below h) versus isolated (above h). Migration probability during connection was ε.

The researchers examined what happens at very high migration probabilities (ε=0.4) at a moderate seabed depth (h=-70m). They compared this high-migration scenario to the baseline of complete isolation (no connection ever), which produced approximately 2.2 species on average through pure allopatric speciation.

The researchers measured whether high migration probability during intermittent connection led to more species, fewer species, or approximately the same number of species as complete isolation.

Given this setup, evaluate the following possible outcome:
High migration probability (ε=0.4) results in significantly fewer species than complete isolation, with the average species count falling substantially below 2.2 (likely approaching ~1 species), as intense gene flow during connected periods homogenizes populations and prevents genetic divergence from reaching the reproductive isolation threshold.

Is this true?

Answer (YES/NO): NO